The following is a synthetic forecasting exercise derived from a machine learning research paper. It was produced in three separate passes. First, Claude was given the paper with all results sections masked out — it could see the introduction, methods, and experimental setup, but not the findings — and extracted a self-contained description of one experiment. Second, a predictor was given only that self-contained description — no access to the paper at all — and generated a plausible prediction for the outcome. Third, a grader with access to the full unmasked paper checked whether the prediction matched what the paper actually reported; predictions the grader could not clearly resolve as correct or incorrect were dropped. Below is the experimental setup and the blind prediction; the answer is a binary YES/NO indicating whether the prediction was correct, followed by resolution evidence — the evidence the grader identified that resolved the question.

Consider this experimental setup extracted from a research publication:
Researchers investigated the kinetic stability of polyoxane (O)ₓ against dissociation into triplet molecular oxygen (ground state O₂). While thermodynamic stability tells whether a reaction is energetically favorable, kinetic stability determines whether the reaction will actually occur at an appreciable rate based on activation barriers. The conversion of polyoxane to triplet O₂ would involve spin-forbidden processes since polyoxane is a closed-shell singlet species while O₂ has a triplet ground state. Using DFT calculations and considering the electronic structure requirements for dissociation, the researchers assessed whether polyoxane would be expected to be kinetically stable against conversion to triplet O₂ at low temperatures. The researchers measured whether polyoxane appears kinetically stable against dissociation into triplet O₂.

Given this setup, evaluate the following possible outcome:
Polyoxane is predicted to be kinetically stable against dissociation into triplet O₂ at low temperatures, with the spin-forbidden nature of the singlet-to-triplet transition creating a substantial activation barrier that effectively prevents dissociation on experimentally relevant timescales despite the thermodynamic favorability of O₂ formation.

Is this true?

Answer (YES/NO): NO